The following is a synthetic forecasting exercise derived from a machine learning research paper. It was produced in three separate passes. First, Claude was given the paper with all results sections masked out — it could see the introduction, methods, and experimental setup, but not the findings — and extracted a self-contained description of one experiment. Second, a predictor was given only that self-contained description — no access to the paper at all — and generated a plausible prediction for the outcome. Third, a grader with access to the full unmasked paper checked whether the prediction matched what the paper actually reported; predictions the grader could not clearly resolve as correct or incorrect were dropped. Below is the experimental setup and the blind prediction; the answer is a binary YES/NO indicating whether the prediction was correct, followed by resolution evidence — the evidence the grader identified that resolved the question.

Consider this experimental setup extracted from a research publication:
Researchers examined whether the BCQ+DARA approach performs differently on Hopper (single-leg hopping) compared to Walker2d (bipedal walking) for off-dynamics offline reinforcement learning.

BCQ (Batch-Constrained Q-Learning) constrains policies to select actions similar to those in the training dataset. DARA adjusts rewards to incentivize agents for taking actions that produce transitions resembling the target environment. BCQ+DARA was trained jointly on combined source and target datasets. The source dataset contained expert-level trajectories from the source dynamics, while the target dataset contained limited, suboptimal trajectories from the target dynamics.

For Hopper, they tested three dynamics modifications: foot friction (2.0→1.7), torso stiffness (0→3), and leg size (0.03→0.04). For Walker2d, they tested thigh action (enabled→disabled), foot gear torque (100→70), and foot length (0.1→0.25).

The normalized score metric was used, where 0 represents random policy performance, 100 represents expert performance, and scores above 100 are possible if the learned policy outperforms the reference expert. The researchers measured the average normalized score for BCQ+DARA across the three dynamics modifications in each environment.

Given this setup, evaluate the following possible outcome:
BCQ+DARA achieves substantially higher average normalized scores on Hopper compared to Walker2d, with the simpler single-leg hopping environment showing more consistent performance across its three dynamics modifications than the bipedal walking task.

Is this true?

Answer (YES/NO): YES